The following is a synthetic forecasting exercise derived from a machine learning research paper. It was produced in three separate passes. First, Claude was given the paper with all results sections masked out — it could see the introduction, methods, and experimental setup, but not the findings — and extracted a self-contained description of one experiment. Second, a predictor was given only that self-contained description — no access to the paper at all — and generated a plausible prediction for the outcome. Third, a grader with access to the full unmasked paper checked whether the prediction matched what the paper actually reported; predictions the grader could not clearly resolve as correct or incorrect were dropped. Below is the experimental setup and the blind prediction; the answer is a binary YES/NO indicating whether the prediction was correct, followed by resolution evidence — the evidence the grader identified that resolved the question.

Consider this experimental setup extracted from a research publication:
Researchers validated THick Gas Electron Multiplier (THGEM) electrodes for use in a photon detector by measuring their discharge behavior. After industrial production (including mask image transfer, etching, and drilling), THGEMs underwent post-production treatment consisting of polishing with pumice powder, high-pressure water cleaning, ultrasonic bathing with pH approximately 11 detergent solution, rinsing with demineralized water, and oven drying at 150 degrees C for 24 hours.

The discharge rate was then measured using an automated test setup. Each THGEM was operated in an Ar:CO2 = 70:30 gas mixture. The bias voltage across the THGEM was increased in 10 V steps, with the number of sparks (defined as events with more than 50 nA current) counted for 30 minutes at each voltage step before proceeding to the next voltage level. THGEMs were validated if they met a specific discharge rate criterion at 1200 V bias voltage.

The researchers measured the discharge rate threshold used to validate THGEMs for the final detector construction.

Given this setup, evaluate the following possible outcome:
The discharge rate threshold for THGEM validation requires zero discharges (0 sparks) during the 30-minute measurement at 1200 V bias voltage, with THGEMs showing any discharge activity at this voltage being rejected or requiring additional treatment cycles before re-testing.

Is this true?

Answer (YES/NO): NO